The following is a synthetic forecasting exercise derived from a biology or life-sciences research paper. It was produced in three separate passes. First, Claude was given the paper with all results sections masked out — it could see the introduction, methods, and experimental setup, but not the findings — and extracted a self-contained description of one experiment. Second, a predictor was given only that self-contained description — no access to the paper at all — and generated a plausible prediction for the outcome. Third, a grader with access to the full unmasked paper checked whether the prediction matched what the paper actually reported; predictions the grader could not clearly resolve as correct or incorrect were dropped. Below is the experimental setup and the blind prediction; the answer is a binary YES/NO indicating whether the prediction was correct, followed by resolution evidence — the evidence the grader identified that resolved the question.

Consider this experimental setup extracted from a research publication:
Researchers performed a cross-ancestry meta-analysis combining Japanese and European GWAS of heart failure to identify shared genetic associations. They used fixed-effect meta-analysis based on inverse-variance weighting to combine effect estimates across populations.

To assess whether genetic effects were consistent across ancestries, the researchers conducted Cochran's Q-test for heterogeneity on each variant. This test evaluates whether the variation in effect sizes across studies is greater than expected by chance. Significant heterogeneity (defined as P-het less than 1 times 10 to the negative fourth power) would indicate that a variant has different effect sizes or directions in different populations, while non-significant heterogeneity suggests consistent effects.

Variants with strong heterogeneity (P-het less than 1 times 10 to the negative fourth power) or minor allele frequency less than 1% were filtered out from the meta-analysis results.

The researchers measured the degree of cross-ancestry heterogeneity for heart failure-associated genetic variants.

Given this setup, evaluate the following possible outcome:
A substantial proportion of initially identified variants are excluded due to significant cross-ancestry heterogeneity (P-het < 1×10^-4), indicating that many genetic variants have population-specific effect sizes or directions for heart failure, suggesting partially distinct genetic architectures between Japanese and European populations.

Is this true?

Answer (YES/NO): NO